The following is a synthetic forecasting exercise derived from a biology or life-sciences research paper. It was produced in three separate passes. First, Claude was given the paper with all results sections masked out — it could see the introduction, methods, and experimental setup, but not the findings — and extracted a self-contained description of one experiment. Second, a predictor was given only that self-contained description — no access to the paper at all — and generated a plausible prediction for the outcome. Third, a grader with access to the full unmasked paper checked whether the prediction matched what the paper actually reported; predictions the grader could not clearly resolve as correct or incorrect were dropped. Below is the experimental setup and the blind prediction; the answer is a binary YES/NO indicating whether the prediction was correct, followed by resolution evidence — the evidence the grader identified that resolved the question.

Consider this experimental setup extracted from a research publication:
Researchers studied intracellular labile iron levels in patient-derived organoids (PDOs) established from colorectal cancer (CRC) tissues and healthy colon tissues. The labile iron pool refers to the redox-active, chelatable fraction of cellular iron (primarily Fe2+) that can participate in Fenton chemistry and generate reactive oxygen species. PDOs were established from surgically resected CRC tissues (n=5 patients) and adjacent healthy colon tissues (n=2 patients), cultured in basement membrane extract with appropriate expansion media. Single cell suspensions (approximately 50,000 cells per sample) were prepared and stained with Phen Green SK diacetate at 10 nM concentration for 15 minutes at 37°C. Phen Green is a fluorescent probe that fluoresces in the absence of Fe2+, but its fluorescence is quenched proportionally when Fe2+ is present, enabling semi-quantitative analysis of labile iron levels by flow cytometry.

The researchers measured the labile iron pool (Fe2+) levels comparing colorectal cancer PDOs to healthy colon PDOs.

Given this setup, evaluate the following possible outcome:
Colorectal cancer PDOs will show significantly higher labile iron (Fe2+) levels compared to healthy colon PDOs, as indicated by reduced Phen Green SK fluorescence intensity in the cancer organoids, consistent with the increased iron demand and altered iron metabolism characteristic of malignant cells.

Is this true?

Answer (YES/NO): YES